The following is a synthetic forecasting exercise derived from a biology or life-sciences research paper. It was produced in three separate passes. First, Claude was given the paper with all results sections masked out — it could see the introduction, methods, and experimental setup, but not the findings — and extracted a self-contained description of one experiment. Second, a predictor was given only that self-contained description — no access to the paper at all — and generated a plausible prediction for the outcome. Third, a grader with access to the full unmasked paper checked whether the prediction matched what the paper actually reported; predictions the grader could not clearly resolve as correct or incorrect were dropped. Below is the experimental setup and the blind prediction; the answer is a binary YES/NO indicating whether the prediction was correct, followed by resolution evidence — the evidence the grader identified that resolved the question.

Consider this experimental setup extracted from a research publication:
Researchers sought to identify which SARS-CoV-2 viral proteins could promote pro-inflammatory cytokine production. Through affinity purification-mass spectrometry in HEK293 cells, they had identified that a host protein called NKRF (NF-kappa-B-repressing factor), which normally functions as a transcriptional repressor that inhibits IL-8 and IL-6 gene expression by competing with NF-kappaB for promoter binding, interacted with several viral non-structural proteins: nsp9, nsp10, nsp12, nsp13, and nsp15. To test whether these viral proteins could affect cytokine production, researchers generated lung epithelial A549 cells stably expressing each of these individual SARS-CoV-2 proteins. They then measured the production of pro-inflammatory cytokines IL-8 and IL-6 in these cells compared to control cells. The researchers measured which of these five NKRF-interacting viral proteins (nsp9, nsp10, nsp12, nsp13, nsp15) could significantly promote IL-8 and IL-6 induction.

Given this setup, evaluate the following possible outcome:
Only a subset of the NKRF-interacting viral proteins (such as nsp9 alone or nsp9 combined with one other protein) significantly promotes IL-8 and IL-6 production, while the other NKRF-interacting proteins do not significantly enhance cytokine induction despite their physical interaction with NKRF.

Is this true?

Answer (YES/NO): YES